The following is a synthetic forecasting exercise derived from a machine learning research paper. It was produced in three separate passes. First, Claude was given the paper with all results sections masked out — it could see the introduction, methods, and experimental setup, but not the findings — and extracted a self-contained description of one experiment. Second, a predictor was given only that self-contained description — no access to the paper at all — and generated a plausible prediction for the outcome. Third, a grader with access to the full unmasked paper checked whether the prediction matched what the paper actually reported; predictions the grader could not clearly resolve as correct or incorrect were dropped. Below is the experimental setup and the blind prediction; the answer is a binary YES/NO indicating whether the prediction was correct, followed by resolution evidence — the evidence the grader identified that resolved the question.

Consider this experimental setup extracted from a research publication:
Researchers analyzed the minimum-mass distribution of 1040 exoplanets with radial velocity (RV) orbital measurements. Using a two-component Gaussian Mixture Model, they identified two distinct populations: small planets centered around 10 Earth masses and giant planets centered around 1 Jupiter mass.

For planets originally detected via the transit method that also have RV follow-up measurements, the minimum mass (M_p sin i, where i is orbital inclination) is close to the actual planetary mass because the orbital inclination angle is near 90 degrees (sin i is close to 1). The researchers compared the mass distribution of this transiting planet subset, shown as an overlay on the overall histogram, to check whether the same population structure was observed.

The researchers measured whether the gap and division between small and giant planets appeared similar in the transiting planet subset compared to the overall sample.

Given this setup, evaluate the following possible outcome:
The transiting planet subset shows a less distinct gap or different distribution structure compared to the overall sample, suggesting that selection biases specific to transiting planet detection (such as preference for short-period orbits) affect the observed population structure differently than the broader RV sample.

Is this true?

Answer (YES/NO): NO